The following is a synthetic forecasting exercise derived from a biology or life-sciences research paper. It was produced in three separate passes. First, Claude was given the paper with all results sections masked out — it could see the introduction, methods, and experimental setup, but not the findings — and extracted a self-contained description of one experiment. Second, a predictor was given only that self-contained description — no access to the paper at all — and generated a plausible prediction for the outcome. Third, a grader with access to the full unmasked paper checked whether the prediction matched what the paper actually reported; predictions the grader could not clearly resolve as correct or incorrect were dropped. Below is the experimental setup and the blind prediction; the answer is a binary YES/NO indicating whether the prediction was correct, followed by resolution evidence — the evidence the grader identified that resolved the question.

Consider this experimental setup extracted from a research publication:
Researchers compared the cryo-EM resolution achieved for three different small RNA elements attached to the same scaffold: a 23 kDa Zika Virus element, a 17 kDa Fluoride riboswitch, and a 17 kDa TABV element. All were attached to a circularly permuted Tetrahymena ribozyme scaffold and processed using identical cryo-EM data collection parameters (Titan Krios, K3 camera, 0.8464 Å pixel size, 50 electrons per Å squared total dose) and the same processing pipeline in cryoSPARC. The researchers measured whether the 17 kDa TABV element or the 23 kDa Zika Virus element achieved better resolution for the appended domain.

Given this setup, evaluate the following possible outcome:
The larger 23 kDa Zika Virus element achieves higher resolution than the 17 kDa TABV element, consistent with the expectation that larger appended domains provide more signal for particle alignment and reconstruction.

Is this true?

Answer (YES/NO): NO